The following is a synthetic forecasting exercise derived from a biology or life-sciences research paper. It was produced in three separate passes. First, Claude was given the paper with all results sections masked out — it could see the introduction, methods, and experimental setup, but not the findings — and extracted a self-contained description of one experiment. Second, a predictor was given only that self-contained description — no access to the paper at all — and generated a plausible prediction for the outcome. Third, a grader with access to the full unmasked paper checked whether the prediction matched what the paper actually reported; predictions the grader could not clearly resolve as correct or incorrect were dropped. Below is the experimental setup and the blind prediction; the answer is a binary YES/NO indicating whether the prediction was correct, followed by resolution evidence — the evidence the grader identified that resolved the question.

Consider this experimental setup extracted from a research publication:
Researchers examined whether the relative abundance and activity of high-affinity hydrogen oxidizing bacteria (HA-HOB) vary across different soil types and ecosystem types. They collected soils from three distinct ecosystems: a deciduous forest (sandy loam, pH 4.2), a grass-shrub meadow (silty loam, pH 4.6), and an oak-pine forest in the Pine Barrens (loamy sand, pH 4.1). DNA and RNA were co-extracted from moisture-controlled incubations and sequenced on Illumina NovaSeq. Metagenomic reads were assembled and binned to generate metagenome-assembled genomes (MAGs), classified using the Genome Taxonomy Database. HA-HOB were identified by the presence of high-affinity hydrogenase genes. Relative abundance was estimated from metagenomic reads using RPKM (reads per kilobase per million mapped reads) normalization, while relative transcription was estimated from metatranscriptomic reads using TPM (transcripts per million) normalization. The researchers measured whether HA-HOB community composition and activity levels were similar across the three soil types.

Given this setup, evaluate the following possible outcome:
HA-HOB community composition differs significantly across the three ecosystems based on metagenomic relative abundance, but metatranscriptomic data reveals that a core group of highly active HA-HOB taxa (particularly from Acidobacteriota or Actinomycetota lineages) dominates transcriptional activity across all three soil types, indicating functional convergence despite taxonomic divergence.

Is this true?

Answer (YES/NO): NO